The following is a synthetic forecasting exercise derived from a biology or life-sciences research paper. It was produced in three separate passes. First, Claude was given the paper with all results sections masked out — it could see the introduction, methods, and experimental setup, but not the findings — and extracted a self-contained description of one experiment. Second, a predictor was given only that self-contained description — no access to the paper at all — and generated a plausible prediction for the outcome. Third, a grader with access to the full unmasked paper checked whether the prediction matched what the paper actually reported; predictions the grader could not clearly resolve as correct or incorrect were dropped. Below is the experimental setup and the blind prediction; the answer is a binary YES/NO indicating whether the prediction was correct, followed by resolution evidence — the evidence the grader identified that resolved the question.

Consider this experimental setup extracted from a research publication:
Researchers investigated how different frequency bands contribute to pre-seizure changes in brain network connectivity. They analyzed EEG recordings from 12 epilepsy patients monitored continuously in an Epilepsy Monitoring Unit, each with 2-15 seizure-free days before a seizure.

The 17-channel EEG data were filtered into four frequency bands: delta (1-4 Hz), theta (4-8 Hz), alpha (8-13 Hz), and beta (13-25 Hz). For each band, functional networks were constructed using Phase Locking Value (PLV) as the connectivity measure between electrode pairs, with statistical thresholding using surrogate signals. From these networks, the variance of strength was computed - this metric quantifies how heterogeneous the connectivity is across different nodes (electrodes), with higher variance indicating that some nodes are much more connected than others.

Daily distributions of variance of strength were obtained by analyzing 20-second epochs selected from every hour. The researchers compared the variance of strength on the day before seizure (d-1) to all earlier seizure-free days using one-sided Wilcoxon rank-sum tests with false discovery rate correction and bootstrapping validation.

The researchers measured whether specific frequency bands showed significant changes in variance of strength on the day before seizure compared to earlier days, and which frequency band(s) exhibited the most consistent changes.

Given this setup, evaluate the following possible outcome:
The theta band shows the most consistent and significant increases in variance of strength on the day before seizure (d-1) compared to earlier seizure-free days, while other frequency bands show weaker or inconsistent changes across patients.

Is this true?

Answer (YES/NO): NO